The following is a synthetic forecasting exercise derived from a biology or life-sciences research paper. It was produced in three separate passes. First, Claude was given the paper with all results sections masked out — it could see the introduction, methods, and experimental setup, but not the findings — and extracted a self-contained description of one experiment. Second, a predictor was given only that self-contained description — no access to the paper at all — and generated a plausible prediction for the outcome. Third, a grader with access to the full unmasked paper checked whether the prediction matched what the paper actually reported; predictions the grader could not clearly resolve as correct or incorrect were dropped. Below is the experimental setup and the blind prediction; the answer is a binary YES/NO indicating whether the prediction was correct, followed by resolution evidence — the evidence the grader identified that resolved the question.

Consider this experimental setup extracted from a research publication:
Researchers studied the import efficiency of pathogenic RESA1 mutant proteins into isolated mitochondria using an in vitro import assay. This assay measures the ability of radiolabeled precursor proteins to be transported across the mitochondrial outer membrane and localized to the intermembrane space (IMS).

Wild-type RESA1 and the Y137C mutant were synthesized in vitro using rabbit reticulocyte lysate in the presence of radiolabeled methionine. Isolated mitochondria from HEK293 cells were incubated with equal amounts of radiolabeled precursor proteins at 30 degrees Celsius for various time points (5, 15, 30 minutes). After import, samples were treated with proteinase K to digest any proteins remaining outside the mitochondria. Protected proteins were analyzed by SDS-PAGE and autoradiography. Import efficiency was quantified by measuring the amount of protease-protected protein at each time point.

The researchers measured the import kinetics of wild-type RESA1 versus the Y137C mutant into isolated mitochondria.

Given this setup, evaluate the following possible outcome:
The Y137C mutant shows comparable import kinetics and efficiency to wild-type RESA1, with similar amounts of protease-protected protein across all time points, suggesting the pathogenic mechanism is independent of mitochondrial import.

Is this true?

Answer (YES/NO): NO